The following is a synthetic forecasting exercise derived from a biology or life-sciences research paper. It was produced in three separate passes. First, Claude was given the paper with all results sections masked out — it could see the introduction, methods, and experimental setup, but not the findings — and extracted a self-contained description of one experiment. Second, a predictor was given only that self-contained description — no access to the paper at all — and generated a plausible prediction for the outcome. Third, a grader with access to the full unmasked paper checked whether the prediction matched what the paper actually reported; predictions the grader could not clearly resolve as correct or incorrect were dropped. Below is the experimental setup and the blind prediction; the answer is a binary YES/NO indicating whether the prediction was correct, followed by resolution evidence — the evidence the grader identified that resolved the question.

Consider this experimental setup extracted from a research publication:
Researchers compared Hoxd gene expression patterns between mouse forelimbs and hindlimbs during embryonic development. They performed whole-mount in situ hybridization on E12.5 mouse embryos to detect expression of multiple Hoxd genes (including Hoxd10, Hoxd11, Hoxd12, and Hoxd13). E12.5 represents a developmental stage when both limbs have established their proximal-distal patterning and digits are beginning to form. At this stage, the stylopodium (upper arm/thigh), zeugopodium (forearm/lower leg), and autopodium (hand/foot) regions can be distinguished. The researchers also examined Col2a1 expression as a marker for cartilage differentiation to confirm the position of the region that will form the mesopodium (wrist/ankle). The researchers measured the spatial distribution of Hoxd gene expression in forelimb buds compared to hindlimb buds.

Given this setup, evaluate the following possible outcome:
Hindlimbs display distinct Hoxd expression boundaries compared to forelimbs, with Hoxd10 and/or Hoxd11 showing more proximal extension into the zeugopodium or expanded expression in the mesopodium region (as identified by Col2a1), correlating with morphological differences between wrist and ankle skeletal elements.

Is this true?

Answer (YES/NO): NO